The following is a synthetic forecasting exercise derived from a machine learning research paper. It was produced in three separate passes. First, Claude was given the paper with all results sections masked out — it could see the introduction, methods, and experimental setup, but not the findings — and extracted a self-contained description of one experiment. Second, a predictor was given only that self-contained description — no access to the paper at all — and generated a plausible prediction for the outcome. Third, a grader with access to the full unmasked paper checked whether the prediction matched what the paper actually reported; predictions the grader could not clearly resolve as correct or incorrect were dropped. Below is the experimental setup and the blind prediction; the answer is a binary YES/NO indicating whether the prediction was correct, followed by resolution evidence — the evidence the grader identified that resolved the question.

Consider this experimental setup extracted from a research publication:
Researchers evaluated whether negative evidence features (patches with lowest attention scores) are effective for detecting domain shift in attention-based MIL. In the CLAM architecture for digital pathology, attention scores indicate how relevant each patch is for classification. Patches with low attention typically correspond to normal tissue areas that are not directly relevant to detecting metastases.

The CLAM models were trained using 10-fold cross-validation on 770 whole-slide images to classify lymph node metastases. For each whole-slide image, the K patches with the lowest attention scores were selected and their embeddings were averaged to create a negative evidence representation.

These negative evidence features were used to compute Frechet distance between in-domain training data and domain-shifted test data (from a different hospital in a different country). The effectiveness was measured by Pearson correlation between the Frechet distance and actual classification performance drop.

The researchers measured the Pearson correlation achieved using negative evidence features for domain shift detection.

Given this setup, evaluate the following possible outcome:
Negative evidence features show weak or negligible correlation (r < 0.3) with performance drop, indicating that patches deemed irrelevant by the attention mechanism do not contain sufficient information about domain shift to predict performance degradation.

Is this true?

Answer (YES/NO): NO